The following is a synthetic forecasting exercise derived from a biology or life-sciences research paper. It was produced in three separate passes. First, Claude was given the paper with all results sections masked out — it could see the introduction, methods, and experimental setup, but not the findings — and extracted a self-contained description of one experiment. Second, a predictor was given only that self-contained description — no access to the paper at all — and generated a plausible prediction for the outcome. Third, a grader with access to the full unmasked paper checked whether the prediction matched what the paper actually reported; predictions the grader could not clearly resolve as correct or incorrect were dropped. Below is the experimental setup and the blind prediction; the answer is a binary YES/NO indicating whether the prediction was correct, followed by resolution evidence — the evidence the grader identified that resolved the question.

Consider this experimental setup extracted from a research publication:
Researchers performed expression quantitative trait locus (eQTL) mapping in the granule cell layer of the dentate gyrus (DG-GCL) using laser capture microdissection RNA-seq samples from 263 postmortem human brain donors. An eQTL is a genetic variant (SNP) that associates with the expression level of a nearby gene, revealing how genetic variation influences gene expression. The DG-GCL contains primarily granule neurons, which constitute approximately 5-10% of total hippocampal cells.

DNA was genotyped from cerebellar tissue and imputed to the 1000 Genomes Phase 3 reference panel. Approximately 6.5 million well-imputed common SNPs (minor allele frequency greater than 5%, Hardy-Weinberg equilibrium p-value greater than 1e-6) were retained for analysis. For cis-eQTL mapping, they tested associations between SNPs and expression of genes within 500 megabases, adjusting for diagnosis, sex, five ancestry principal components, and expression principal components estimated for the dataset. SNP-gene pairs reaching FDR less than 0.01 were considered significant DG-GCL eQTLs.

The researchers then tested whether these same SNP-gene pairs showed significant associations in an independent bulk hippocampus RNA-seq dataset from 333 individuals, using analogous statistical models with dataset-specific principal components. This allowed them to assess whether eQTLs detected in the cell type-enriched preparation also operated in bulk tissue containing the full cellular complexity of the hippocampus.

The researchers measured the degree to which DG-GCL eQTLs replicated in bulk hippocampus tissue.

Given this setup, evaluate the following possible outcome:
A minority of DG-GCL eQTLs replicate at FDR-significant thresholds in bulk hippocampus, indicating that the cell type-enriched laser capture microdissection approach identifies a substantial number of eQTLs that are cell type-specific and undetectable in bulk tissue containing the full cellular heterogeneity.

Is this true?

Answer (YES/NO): NO